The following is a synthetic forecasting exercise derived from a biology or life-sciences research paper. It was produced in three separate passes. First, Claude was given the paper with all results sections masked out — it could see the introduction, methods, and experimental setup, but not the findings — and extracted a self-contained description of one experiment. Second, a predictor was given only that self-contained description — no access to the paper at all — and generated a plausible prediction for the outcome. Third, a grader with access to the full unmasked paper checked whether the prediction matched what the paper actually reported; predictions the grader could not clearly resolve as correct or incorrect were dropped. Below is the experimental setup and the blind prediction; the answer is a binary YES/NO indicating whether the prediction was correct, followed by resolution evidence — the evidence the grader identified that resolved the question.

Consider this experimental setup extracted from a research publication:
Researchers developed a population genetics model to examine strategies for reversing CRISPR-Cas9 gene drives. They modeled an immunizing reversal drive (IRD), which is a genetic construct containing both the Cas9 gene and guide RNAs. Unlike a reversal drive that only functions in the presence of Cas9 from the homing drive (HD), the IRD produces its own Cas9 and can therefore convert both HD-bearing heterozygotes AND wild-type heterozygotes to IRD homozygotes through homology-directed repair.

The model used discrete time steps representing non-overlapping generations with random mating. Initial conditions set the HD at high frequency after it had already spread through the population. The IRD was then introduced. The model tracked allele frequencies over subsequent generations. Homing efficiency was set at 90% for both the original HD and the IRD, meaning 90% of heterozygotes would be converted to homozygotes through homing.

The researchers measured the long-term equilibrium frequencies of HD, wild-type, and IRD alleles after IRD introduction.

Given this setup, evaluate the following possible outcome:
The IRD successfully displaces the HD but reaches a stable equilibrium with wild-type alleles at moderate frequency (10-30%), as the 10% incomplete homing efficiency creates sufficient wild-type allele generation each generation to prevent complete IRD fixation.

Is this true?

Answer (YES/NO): NO